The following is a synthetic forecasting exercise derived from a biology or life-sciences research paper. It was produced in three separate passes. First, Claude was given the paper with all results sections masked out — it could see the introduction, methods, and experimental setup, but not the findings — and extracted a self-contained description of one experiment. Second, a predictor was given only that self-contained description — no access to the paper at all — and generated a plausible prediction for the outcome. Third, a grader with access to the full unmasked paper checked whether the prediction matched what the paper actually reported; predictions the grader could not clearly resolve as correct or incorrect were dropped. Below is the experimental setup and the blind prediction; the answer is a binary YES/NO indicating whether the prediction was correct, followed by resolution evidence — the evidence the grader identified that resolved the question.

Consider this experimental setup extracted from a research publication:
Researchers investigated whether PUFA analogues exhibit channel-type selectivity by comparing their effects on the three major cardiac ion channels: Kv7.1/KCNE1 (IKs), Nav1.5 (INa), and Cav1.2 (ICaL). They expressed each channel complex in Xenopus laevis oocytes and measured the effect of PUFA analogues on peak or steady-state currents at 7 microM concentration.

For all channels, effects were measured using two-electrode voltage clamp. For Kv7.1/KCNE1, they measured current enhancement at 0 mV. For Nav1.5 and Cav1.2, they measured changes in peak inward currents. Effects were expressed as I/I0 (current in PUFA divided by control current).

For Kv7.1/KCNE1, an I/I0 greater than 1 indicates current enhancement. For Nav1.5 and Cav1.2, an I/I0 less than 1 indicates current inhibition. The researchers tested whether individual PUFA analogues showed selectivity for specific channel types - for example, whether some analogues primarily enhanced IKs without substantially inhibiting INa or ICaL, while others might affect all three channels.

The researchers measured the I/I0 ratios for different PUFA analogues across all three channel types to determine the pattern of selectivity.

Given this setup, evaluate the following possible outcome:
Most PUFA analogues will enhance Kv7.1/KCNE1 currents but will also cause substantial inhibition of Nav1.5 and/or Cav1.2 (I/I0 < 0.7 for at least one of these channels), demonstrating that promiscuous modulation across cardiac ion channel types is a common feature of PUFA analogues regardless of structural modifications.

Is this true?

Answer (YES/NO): NO